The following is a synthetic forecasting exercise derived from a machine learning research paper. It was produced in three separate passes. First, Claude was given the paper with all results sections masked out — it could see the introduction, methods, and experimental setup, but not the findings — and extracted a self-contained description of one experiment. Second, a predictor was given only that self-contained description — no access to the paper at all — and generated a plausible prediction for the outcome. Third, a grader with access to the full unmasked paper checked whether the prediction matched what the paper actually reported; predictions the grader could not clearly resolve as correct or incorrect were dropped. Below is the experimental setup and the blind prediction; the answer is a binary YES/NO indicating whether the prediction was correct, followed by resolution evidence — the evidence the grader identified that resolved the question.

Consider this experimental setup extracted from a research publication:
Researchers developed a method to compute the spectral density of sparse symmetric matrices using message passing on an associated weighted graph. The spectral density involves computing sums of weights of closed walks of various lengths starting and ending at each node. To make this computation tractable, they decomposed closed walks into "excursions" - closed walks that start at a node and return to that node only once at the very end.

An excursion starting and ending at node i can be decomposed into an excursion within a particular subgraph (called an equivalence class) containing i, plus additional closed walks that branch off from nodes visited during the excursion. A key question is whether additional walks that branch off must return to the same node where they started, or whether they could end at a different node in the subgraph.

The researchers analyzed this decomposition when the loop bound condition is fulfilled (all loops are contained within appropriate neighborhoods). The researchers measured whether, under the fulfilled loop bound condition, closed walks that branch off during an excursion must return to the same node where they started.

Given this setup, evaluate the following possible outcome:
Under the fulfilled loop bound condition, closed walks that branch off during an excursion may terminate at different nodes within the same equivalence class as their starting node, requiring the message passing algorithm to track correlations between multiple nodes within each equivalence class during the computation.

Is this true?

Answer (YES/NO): NO